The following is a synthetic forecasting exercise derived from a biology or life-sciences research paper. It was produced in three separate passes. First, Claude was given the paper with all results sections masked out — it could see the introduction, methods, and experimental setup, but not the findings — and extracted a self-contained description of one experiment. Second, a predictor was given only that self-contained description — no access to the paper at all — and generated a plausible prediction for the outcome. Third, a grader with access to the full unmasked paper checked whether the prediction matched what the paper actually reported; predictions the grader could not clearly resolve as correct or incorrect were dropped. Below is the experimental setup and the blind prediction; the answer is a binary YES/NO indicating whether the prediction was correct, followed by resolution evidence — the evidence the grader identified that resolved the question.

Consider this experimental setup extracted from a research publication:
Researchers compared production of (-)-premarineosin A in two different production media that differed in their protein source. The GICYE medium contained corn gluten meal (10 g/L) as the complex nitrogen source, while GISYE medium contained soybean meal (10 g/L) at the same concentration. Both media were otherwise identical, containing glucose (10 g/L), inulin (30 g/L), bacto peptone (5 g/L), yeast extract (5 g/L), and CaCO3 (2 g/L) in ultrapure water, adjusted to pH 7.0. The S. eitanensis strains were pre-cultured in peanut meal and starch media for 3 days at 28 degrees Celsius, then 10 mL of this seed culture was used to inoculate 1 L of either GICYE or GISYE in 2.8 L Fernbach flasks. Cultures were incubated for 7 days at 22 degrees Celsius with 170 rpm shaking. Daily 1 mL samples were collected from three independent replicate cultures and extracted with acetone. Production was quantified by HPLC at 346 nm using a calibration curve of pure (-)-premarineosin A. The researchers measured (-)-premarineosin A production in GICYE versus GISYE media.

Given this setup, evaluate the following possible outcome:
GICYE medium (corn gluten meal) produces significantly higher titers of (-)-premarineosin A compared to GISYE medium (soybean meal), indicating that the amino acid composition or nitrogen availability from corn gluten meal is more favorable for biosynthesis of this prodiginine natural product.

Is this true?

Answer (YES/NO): NO